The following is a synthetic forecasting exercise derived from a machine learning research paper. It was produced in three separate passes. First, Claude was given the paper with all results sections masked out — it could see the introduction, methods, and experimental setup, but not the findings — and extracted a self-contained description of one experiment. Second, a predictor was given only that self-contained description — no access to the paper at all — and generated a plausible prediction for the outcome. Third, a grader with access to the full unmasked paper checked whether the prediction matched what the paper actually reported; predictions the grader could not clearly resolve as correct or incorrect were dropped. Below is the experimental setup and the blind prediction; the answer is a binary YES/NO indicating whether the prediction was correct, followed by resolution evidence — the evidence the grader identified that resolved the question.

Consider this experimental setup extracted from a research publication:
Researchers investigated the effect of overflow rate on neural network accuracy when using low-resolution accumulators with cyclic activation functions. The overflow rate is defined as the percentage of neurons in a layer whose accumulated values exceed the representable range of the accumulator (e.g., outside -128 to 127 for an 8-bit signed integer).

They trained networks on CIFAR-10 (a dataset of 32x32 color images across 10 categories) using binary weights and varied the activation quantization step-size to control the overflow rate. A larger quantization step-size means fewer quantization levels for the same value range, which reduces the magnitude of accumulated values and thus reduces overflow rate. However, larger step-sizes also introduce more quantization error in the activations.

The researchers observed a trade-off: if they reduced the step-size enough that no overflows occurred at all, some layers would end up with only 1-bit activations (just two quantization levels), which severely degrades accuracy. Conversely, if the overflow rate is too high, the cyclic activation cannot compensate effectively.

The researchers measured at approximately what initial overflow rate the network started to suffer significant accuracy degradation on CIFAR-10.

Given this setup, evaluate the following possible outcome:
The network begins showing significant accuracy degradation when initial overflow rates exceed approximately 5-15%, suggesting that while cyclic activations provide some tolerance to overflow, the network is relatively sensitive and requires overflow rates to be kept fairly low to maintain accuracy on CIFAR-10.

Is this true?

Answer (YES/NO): YES